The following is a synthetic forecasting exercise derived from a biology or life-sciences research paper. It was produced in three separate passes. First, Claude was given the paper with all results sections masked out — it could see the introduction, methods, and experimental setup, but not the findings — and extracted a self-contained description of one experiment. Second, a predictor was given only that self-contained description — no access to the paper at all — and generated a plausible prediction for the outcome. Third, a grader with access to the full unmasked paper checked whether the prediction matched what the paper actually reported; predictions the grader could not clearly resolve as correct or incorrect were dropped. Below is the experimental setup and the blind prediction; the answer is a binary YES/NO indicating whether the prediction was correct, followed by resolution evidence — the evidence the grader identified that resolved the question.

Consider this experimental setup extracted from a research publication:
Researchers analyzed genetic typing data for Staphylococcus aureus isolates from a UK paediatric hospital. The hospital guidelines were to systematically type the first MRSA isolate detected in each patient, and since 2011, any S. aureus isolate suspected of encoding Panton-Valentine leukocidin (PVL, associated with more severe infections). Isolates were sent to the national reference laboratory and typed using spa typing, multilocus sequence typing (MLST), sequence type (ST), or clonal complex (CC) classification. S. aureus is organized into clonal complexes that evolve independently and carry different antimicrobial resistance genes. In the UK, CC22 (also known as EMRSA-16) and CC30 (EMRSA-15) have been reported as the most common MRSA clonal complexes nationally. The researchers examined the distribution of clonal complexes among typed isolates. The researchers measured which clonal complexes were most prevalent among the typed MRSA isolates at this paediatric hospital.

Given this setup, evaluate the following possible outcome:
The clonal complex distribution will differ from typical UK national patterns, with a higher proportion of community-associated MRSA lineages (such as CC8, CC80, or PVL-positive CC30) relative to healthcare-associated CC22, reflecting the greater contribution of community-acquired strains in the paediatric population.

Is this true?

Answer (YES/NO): NO